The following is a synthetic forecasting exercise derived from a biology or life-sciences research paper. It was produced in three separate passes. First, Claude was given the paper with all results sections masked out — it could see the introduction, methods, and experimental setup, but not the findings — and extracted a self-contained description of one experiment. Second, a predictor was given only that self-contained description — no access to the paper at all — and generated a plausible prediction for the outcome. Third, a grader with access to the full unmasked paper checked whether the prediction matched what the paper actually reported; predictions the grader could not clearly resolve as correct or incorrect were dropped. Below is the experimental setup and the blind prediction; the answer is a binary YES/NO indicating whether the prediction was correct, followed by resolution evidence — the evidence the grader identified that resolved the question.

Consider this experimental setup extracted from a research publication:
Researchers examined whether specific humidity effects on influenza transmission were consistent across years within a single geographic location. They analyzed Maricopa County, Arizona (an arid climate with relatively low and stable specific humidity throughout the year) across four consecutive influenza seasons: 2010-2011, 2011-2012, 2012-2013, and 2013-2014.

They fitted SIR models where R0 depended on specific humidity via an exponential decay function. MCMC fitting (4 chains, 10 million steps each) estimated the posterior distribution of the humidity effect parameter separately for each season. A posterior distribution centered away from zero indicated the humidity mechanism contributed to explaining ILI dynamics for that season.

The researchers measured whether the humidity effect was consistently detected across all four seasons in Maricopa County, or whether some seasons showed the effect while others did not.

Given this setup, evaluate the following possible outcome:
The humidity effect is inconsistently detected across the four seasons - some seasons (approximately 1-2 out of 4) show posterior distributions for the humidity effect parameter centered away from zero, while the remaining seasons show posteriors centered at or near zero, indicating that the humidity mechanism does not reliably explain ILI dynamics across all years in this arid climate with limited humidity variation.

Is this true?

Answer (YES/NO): NO